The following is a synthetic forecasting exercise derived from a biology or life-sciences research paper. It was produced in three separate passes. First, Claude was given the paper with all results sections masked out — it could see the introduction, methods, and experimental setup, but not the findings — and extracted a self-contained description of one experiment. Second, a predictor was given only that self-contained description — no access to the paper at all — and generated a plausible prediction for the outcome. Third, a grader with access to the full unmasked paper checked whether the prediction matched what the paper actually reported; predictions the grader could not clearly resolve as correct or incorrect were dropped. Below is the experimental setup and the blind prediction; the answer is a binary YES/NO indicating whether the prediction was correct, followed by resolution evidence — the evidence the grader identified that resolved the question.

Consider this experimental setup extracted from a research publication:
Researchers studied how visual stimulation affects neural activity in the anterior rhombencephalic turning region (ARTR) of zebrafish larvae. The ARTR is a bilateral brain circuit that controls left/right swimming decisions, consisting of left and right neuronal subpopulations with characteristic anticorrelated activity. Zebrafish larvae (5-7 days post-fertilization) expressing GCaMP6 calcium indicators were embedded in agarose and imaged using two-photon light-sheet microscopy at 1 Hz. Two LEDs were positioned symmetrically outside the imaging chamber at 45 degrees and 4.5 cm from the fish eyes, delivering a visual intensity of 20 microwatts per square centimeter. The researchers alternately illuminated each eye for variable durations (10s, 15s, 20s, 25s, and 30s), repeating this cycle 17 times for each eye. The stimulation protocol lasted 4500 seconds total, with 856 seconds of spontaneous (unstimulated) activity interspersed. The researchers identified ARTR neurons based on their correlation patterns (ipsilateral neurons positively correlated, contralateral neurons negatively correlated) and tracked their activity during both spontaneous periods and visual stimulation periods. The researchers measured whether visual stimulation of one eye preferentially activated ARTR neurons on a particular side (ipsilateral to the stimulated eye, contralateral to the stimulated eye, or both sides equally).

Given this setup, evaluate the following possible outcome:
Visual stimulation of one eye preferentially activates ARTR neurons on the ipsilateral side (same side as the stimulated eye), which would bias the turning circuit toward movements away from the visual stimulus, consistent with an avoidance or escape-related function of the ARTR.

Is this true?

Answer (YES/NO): YES